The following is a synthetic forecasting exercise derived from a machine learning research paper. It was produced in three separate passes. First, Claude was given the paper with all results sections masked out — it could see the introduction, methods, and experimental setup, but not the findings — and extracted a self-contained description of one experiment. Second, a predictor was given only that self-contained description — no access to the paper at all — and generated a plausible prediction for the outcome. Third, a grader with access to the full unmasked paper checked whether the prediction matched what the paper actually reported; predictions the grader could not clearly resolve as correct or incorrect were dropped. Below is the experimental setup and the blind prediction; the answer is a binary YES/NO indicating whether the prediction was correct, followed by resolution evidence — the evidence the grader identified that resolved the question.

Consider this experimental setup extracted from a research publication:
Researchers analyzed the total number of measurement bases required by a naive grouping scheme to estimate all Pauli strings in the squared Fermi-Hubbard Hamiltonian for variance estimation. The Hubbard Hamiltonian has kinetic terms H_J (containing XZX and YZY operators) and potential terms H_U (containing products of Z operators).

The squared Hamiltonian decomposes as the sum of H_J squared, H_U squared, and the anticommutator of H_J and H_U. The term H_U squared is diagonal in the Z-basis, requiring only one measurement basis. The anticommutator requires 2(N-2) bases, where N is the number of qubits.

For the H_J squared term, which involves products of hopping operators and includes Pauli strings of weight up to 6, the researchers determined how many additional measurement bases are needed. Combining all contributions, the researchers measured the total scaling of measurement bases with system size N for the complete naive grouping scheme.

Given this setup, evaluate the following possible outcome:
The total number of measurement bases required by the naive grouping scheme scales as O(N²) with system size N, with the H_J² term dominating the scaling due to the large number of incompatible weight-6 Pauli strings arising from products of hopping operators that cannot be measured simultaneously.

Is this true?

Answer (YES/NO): NO